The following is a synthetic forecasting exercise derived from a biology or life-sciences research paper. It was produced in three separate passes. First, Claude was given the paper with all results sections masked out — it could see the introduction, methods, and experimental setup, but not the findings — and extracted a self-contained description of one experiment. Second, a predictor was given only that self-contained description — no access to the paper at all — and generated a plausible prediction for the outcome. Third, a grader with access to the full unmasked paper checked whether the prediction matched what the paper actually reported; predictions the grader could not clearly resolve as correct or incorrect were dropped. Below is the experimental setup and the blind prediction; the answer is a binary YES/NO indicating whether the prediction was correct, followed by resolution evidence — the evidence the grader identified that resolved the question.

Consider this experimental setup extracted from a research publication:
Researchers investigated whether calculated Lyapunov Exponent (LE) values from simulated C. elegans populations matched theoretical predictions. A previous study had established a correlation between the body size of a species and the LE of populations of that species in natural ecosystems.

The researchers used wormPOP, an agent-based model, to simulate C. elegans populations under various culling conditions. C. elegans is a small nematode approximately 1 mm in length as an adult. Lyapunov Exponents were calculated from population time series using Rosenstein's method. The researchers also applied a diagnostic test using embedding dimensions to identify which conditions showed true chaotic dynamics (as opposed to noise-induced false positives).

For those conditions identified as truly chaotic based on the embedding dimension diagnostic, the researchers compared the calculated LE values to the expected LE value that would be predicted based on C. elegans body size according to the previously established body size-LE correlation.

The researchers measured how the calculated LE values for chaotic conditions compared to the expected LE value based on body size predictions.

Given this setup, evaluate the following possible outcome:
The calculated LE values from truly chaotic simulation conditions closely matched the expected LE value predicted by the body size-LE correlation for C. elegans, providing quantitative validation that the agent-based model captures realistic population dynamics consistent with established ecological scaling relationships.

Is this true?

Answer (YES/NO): YES